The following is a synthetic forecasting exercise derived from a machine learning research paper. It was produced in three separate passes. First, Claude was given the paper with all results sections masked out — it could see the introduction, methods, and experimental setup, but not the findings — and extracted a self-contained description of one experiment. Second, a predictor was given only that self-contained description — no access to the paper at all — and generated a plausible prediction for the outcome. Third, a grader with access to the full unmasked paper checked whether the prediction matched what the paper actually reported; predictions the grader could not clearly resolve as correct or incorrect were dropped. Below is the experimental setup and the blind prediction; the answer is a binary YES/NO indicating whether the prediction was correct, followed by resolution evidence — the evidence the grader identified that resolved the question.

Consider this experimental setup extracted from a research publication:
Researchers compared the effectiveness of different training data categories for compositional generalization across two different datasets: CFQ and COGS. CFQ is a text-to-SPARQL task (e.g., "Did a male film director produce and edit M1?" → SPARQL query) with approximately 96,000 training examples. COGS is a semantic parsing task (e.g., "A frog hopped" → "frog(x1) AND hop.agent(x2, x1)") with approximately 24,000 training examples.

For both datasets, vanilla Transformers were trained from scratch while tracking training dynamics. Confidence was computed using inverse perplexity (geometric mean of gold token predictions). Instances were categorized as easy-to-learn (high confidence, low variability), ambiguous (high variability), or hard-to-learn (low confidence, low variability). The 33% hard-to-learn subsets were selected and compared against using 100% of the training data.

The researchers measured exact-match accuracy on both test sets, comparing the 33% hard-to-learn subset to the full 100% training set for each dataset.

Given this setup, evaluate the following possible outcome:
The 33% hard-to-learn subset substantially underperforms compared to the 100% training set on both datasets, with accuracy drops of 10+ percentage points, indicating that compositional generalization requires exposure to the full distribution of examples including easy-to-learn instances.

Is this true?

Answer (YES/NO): NO